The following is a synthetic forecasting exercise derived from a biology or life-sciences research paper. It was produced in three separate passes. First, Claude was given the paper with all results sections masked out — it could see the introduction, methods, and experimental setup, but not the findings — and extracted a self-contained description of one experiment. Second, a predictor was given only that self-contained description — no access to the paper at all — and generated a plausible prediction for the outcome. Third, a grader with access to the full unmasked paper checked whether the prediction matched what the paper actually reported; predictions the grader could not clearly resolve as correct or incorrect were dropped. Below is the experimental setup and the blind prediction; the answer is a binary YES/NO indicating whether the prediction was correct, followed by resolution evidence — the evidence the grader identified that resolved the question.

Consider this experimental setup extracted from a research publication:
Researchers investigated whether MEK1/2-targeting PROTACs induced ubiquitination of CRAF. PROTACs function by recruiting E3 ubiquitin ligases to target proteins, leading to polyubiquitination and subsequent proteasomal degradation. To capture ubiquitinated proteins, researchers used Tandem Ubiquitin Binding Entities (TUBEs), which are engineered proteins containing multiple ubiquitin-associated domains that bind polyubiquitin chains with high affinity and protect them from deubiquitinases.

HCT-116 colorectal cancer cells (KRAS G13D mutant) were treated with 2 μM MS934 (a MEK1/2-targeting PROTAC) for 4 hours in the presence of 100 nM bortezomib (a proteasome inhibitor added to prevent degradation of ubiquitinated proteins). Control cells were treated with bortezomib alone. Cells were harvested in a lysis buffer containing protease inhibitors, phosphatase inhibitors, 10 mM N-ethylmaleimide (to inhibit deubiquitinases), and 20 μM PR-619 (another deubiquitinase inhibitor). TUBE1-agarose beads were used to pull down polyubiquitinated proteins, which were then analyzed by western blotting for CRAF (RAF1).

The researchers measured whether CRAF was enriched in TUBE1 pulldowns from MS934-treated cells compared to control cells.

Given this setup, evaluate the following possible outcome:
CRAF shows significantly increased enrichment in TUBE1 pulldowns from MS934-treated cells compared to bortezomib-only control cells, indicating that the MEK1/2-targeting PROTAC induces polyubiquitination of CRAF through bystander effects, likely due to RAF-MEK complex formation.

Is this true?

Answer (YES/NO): YES